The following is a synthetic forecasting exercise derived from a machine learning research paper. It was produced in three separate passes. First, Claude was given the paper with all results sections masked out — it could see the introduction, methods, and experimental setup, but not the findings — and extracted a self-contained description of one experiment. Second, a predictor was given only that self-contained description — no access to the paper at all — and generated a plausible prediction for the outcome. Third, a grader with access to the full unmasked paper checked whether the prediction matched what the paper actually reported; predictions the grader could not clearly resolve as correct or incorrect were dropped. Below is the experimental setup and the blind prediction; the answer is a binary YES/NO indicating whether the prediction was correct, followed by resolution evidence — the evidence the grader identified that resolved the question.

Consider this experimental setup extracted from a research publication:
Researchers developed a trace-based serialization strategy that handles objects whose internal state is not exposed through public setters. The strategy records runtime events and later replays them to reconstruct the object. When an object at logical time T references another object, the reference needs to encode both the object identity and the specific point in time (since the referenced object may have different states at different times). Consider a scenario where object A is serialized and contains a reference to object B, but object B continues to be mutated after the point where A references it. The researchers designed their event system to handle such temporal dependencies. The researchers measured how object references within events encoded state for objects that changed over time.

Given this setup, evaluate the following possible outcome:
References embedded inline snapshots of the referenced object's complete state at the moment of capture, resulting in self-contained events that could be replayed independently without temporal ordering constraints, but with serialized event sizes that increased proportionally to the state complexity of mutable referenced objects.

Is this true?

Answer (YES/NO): NO